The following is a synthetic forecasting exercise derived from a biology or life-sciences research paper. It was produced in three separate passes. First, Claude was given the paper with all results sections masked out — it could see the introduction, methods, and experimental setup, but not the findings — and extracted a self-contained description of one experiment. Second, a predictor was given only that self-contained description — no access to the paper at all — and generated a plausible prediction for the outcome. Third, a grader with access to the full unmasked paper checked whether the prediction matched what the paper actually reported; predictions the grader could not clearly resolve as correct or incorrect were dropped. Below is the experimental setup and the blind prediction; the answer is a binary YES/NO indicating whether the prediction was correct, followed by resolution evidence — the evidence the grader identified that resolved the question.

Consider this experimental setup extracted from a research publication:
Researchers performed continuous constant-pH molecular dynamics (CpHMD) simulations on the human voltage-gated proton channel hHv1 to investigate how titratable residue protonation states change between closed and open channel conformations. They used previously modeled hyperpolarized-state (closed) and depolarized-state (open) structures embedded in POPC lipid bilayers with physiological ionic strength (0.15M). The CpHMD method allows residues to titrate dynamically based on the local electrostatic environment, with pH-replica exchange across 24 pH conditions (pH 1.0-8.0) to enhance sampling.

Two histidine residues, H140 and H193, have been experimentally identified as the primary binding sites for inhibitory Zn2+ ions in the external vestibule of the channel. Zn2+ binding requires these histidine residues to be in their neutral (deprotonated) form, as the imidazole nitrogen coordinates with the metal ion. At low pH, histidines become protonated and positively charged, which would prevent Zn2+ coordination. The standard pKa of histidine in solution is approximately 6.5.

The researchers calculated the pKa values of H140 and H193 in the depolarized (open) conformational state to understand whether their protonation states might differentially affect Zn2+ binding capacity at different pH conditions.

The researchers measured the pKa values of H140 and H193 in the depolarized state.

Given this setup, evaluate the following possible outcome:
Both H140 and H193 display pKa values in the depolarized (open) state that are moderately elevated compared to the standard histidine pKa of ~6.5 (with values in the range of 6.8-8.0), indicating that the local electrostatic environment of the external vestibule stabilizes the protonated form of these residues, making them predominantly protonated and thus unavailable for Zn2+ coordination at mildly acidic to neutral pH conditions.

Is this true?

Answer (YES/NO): NO